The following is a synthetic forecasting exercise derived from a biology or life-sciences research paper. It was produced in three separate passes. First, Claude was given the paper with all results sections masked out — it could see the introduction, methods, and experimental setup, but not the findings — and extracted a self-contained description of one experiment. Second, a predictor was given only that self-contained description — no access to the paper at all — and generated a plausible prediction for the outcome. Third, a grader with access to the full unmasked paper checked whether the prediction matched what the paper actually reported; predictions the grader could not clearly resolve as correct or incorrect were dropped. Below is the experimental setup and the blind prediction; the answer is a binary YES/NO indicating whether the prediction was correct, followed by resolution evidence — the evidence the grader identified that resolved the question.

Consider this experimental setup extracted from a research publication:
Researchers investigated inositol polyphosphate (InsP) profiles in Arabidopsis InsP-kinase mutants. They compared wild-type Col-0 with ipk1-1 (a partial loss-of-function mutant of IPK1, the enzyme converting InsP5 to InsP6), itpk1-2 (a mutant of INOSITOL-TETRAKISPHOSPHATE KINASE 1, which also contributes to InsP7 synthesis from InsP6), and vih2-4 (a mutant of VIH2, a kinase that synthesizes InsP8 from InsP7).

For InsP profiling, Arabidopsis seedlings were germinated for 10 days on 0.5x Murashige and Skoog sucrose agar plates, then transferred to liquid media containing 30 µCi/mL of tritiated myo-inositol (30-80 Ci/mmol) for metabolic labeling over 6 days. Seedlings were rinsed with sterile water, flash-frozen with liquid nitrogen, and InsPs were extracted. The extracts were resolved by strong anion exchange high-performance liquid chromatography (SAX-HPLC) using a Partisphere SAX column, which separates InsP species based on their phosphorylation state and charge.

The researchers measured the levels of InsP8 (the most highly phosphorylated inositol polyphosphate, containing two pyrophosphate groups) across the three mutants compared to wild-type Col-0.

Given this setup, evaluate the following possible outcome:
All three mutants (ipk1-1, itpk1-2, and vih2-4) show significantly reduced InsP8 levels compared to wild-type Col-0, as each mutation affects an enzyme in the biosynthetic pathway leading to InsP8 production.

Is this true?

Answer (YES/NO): YES